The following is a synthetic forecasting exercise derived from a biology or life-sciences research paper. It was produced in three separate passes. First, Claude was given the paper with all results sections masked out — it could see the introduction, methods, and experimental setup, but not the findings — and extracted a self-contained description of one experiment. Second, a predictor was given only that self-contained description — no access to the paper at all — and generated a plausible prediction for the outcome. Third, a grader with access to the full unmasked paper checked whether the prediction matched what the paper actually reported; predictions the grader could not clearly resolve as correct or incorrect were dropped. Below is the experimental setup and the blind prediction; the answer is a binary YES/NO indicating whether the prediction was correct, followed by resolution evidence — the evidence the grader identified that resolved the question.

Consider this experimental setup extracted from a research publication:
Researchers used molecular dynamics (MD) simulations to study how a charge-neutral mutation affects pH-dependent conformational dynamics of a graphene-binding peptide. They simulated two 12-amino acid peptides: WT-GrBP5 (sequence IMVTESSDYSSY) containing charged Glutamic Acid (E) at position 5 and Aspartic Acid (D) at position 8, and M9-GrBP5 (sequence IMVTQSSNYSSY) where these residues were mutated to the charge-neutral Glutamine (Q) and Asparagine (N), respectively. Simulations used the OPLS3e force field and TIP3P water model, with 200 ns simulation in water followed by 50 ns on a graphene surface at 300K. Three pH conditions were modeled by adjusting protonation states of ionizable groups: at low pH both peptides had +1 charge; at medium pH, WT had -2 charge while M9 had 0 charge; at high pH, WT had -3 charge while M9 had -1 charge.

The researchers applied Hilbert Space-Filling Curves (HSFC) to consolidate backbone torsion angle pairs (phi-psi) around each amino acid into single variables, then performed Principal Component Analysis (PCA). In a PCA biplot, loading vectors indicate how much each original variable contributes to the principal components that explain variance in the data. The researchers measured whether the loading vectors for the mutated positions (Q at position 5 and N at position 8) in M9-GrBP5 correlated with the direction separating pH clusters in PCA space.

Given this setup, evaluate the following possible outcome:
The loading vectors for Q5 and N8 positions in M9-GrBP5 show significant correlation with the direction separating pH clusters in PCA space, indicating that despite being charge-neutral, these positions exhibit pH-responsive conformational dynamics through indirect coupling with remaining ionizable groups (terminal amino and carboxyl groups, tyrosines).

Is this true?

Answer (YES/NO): NO